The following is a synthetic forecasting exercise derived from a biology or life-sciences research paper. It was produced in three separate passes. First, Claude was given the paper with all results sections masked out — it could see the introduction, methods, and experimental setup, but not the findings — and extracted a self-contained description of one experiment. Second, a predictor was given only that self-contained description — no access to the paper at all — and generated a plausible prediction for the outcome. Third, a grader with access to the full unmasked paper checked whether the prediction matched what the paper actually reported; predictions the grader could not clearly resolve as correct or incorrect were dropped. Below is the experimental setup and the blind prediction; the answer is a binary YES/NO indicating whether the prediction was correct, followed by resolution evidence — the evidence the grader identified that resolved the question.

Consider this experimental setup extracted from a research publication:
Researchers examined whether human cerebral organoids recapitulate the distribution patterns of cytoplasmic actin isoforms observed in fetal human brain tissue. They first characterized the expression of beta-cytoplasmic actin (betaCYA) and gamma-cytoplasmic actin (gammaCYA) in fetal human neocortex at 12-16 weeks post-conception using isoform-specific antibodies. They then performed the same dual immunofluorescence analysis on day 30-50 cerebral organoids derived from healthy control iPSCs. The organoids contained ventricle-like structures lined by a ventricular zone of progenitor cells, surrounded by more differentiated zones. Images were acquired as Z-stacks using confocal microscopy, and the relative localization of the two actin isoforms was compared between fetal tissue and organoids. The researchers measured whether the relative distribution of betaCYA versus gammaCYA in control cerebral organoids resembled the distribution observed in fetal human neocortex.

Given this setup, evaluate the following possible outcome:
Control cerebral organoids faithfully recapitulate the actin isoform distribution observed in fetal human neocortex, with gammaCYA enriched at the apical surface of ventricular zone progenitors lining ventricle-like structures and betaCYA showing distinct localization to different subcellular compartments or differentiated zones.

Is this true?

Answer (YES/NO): NO